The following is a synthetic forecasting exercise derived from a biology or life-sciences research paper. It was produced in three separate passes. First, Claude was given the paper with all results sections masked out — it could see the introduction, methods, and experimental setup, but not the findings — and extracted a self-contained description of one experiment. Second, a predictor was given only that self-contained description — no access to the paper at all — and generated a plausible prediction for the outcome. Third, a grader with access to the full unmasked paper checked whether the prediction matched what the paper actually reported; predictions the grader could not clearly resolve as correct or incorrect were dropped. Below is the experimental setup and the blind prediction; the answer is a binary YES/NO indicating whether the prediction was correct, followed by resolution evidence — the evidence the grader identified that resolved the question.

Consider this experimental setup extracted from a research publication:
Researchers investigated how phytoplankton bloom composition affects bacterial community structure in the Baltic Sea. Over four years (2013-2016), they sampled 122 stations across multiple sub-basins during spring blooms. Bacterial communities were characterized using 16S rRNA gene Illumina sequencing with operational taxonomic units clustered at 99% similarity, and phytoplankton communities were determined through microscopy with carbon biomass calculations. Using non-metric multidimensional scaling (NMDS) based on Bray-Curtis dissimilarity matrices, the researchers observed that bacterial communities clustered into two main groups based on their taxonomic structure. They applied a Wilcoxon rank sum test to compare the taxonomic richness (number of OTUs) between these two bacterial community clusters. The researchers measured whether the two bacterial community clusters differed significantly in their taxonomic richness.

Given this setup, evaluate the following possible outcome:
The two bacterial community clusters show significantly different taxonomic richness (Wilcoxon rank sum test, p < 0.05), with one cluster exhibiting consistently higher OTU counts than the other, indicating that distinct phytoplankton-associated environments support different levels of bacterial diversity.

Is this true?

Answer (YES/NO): YES